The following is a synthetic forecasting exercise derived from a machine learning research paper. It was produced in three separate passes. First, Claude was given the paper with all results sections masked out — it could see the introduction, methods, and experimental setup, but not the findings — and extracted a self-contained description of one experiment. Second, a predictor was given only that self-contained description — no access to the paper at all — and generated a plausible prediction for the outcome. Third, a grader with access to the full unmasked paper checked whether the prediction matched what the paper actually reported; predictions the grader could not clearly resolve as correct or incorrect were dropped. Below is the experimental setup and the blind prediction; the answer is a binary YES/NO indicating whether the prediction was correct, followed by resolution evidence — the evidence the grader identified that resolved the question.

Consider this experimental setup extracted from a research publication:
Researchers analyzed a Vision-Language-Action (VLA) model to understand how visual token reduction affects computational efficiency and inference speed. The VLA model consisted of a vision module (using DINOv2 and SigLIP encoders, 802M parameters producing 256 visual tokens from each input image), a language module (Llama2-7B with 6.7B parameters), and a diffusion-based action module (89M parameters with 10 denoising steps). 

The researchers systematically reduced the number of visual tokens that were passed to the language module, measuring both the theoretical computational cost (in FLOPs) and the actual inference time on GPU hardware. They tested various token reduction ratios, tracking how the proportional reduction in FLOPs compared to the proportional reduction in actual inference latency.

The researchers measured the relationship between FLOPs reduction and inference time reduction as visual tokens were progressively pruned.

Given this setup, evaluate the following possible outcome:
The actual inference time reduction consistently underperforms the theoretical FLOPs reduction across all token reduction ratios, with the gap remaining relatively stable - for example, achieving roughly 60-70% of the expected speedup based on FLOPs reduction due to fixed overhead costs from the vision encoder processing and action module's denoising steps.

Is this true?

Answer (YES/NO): NO